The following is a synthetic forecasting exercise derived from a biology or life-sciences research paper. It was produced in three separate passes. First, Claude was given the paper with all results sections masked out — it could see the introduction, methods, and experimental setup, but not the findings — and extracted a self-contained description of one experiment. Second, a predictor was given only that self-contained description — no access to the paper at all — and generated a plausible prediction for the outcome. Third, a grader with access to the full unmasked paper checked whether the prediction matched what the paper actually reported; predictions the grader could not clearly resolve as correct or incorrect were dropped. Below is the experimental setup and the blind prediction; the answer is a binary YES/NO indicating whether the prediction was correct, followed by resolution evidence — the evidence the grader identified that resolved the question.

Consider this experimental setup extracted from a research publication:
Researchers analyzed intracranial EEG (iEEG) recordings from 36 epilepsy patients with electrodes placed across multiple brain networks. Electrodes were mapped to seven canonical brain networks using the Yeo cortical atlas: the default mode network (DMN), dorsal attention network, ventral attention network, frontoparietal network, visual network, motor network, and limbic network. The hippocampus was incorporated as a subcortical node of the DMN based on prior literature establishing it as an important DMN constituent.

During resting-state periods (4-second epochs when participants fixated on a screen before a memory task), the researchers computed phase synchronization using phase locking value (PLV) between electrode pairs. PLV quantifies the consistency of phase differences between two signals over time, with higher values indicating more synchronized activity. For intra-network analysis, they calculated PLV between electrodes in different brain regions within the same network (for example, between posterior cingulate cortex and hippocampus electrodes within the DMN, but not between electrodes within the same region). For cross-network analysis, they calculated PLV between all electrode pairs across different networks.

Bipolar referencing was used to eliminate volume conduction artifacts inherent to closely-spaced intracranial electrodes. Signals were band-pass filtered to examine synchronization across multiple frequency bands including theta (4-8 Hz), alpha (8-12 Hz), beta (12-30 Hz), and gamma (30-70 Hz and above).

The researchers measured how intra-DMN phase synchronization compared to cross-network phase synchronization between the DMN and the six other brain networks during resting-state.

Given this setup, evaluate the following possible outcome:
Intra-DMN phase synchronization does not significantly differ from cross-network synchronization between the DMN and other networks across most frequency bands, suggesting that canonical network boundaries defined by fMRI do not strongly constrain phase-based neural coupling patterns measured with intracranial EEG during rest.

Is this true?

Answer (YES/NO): NO